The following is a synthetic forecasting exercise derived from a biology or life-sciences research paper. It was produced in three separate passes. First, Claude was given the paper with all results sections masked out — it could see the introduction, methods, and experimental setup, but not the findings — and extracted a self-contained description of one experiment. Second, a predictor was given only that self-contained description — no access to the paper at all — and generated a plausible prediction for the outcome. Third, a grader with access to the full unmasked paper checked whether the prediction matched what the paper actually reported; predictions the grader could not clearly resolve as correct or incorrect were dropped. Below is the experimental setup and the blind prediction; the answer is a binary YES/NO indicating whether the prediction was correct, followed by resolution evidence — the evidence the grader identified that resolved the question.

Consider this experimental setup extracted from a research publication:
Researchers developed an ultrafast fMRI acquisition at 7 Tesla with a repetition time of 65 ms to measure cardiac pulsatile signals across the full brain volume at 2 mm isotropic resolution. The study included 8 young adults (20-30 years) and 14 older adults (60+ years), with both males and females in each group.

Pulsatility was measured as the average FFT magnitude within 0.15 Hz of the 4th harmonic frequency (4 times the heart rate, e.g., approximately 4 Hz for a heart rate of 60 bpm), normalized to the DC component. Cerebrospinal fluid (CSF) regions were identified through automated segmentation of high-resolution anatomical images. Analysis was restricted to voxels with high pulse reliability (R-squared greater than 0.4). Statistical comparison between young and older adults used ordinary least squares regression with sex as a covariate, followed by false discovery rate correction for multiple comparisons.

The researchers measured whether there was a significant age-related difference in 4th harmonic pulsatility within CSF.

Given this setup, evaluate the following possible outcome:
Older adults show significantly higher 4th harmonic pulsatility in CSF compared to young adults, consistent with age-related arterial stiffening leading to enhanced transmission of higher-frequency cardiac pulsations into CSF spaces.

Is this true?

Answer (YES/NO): NO